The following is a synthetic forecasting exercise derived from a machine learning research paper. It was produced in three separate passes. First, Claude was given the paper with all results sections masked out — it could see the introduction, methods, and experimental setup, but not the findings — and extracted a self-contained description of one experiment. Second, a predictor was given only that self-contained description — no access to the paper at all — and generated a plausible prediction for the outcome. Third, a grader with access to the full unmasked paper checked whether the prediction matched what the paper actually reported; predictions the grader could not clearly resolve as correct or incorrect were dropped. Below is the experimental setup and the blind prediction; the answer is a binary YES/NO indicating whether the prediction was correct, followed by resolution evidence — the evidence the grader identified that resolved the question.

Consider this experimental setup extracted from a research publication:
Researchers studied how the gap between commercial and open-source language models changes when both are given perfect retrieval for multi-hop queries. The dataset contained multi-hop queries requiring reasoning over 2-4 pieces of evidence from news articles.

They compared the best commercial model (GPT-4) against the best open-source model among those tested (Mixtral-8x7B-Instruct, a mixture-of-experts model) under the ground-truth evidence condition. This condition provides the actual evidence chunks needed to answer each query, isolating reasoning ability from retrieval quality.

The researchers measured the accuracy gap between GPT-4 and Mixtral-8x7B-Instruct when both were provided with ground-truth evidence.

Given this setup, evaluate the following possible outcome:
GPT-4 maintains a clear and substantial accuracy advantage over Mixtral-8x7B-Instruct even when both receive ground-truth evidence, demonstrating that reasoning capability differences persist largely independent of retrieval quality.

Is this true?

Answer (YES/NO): YES